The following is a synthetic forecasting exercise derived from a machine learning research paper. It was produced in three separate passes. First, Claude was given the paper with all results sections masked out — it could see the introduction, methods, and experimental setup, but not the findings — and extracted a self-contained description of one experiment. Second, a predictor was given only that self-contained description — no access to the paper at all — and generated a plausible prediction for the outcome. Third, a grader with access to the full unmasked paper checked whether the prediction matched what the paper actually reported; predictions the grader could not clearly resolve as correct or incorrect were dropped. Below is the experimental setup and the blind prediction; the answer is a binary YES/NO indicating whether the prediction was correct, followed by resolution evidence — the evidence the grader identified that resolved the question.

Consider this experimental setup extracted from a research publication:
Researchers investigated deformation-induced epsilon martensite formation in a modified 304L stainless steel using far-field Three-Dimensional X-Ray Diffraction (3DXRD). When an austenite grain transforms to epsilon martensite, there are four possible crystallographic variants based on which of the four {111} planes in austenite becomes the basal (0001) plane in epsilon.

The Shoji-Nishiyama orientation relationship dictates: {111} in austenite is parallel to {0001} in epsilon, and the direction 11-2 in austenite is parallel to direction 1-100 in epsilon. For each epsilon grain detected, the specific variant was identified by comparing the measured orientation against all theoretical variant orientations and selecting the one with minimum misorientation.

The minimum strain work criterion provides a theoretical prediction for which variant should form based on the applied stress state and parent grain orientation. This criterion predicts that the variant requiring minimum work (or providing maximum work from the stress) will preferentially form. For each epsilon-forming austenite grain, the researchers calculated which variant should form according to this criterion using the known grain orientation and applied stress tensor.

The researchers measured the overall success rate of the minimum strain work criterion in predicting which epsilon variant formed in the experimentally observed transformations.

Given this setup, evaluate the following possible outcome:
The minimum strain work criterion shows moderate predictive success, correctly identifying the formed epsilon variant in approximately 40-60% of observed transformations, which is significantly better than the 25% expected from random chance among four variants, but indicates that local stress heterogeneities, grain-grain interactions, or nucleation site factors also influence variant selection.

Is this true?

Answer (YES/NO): NO